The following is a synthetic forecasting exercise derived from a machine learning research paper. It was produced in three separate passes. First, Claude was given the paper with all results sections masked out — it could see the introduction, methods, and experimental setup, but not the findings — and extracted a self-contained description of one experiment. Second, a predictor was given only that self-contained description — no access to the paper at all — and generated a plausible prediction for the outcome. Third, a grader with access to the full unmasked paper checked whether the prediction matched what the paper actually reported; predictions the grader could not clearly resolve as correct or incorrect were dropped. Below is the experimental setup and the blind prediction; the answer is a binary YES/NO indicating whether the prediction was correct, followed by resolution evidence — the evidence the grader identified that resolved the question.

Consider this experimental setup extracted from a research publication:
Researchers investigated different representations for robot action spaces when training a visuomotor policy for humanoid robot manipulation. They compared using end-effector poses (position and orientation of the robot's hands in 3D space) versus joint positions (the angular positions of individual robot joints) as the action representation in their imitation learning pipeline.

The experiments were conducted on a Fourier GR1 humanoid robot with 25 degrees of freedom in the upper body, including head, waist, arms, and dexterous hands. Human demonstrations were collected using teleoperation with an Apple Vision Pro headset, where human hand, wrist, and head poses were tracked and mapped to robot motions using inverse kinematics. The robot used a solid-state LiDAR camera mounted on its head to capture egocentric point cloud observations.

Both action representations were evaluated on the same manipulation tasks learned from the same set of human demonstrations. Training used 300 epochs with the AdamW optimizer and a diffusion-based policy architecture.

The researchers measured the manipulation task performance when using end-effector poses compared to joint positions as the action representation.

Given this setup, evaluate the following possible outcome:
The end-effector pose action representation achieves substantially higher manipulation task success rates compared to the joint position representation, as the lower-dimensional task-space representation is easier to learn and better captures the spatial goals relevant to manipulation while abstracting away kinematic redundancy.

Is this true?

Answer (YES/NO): NO